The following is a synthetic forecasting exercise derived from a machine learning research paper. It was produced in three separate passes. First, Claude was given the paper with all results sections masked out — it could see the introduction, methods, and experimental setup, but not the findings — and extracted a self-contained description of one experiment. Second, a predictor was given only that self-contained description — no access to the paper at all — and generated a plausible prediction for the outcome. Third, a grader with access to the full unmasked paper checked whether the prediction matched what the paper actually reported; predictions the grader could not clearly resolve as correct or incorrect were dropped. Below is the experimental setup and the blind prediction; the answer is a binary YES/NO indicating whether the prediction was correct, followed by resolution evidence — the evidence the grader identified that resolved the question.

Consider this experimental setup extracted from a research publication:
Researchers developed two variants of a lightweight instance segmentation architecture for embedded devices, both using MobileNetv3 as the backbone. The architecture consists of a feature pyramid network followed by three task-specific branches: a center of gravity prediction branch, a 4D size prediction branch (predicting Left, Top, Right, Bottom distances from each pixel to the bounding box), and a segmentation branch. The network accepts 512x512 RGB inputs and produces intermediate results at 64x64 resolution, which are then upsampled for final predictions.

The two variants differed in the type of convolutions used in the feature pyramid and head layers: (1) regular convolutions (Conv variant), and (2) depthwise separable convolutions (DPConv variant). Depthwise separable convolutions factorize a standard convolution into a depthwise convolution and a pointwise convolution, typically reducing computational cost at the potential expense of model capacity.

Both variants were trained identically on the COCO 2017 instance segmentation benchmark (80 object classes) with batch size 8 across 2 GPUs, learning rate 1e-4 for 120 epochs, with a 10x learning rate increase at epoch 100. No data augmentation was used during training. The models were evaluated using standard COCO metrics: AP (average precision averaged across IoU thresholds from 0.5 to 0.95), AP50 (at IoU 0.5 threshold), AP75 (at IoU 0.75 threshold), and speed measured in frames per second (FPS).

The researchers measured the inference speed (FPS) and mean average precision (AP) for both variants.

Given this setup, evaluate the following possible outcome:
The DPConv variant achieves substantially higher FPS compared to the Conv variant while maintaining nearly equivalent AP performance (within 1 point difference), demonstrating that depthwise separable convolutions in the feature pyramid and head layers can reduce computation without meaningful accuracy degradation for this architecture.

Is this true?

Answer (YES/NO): NO